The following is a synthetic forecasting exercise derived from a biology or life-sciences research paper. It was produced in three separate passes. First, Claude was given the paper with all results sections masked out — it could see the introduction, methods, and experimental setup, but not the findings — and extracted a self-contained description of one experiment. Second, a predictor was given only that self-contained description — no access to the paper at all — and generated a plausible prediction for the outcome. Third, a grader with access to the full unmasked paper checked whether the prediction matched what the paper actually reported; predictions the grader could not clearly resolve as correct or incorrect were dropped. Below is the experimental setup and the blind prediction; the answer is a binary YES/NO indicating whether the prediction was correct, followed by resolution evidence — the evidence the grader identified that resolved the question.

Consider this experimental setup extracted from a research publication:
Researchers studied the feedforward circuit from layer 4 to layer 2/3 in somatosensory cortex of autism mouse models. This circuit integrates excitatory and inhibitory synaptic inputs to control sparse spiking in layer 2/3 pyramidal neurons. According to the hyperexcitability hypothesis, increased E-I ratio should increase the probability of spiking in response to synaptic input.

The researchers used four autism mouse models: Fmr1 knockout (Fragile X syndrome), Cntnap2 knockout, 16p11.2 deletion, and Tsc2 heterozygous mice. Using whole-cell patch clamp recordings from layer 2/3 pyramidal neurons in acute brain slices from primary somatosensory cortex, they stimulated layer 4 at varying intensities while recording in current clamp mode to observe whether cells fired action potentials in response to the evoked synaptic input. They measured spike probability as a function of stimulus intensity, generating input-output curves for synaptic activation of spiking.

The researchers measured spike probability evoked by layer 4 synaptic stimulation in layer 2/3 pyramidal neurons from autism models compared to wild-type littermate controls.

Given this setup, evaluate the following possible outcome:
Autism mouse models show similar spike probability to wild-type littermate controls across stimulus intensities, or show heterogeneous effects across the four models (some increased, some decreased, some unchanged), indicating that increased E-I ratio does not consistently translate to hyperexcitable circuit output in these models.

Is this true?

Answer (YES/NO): YES